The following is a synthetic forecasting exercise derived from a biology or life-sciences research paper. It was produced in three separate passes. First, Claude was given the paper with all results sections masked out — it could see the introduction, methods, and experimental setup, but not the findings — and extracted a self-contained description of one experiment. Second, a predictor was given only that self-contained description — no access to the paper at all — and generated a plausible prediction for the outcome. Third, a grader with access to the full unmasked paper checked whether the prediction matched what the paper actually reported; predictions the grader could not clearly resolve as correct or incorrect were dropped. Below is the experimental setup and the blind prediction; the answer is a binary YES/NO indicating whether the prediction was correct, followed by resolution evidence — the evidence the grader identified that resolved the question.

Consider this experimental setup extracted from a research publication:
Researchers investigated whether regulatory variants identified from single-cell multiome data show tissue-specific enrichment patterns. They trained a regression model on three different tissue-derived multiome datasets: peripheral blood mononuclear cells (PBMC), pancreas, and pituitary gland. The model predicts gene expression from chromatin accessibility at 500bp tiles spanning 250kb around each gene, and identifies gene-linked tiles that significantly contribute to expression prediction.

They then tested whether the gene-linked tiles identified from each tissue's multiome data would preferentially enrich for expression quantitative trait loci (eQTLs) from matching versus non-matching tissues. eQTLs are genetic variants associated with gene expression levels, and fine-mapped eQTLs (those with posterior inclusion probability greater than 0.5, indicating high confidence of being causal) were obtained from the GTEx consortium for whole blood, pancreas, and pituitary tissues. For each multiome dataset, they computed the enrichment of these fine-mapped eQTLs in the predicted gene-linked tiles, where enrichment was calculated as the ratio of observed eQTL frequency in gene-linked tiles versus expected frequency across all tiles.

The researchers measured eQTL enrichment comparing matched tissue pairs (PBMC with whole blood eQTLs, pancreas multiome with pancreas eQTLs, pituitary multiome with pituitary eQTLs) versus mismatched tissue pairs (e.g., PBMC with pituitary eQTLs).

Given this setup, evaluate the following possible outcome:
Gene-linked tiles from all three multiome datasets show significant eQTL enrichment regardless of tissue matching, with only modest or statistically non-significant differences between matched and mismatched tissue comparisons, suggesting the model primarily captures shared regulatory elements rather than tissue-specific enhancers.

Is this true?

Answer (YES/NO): NO